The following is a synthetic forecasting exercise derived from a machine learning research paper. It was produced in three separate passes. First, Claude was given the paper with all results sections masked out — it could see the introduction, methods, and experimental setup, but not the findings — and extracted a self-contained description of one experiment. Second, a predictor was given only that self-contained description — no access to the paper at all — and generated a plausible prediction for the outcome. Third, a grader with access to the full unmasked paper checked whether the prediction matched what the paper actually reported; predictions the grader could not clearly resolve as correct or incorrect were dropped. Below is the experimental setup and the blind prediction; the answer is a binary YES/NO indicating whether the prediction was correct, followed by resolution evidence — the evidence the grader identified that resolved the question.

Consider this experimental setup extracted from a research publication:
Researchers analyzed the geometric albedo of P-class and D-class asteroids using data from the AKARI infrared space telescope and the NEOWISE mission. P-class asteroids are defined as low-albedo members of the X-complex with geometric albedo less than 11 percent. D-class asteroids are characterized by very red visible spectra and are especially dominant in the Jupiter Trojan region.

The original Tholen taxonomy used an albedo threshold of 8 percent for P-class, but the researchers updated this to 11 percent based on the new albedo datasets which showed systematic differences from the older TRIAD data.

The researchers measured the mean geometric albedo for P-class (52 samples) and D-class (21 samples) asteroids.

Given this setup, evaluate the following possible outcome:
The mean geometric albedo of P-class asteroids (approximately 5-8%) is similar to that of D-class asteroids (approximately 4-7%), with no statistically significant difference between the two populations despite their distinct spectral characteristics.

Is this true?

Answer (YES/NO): YES